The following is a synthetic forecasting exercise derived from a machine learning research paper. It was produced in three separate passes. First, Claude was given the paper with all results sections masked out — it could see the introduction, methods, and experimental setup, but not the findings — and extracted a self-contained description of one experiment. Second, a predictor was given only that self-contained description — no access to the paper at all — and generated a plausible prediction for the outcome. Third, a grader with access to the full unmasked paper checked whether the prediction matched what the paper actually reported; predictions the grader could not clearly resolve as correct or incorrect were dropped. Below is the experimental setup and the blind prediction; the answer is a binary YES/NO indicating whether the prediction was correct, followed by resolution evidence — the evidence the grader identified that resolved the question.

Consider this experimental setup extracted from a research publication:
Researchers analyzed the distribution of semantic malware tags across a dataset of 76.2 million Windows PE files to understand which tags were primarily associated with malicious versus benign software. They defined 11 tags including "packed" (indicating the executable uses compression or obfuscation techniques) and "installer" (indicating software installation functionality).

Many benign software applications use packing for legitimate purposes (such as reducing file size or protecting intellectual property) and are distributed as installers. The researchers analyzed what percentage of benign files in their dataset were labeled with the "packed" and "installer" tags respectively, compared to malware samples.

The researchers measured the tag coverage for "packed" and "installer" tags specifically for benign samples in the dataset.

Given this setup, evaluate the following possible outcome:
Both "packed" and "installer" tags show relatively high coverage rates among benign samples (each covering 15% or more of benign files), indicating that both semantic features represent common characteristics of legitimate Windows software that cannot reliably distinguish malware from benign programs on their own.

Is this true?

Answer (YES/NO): NO